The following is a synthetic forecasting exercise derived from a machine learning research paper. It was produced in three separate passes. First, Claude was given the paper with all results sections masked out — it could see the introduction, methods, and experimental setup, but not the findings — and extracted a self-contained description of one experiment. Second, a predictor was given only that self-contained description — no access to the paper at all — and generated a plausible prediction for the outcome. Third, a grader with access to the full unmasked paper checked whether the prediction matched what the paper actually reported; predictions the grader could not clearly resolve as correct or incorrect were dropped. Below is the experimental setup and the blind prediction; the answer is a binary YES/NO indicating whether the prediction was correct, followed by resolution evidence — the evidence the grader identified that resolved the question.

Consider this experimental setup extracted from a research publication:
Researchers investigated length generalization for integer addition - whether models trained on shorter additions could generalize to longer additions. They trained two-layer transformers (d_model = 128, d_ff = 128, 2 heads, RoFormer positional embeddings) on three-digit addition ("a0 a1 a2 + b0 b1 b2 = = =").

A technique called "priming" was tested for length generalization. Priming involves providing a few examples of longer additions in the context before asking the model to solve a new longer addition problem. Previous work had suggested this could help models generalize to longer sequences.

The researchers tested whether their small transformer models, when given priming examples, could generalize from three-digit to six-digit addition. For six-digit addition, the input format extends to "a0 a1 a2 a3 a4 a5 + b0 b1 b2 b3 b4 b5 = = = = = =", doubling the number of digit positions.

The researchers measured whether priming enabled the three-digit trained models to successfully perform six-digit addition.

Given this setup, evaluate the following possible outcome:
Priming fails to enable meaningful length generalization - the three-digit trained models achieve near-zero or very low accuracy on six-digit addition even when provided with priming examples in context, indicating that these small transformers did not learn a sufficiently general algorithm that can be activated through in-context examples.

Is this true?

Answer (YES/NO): NO